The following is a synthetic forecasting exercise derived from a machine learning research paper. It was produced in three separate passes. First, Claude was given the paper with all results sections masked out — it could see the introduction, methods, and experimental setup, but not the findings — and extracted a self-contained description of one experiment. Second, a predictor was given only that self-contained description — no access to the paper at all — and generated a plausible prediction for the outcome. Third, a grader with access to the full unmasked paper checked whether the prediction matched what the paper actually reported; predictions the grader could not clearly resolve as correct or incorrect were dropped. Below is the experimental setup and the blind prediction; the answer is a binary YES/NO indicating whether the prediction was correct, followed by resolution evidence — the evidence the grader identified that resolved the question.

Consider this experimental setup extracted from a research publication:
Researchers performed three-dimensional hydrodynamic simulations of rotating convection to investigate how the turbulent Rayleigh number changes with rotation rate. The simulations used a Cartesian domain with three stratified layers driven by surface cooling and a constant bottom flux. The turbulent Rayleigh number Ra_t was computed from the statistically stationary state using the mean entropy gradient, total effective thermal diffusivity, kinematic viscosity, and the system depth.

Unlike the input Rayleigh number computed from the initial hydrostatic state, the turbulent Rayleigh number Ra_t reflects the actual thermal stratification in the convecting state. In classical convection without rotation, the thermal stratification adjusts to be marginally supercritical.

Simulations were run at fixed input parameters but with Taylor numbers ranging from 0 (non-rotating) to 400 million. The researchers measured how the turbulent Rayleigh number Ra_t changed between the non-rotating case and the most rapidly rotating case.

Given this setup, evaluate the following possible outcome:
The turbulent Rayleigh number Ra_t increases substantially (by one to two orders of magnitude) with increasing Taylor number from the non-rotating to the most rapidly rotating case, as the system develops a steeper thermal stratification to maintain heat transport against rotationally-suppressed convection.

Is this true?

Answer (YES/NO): NO